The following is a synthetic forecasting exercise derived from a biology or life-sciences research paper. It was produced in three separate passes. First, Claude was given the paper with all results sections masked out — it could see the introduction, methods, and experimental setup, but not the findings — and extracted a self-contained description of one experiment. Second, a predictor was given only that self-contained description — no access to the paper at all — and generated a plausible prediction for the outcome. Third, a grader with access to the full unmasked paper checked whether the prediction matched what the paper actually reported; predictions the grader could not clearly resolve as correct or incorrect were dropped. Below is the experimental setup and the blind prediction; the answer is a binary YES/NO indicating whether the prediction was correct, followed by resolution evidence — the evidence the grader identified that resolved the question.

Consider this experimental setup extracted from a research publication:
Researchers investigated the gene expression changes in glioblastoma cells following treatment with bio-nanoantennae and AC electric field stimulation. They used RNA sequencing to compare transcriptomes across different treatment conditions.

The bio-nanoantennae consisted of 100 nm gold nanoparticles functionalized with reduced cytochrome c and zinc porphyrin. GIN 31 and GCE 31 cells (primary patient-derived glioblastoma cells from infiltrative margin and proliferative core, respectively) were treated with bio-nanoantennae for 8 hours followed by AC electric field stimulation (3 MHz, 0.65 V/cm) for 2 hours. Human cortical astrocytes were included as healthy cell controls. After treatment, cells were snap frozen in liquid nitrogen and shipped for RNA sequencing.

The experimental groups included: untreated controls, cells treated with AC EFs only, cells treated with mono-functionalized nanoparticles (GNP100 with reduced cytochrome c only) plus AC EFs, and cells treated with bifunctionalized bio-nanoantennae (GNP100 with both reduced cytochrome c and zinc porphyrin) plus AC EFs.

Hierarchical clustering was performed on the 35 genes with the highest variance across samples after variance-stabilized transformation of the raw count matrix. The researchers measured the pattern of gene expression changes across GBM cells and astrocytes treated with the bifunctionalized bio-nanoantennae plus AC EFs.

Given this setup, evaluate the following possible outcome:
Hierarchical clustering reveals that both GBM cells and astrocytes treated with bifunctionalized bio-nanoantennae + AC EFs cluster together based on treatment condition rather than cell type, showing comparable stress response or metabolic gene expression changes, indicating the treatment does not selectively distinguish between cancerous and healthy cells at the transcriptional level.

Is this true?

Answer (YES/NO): NO